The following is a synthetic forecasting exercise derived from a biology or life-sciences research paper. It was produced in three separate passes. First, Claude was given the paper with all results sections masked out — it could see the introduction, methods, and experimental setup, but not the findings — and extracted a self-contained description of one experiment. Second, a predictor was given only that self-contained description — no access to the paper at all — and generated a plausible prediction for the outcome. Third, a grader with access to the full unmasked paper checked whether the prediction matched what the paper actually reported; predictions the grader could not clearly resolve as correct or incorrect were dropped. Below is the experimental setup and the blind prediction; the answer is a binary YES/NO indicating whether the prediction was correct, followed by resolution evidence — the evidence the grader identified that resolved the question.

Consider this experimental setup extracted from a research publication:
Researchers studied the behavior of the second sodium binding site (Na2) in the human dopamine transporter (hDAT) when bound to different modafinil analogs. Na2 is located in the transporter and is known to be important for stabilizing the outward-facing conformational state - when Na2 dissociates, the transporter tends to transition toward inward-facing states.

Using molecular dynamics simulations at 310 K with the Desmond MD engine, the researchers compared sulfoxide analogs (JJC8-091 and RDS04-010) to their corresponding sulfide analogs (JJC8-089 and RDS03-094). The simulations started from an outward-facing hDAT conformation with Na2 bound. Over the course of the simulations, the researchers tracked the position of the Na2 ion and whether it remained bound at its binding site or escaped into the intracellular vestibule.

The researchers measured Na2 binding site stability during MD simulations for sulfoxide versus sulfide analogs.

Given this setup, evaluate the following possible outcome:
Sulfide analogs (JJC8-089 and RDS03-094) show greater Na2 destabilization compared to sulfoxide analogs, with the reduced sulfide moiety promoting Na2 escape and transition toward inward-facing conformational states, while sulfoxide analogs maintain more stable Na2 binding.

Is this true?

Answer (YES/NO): NO